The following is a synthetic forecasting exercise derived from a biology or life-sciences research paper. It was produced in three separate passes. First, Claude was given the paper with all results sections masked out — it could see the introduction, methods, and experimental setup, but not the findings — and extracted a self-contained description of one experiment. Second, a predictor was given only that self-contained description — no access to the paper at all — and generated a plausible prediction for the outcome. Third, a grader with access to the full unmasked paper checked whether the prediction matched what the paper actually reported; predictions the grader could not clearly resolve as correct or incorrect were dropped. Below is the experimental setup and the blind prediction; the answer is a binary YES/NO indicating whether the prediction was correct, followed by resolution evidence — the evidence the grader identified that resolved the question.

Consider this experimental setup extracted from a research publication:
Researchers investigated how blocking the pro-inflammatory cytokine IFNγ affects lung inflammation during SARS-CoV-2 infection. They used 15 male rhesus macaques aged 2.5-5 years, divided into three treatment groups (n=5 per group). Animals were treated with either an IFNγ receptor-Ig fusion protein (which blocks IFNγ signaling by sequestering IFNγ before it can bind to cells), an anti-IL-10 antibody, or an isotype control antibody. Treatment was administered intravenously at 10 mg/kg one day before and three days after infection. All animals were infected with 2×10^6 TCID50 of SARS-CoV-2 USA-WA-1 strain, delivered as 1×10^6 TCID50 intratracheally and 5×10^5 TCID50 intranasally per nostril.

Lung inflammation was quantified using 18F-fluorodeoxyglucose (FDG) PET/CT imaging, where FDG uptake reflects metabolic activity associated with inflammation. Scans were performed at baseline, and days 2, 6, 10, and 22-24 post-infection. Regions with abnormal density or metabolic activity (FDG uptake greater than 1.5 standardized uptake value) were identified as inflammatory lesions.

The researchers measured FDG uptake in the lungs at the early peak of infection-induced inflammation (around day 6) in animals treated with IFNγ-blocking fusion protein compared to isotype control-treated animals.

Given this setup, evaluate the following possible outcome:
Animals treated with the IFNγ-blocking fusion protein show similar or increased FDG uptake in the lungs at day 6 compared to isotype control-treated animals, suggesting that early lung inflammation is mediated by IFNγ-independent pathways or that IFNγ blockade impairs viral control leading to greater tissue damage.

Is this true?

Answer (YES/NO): NO